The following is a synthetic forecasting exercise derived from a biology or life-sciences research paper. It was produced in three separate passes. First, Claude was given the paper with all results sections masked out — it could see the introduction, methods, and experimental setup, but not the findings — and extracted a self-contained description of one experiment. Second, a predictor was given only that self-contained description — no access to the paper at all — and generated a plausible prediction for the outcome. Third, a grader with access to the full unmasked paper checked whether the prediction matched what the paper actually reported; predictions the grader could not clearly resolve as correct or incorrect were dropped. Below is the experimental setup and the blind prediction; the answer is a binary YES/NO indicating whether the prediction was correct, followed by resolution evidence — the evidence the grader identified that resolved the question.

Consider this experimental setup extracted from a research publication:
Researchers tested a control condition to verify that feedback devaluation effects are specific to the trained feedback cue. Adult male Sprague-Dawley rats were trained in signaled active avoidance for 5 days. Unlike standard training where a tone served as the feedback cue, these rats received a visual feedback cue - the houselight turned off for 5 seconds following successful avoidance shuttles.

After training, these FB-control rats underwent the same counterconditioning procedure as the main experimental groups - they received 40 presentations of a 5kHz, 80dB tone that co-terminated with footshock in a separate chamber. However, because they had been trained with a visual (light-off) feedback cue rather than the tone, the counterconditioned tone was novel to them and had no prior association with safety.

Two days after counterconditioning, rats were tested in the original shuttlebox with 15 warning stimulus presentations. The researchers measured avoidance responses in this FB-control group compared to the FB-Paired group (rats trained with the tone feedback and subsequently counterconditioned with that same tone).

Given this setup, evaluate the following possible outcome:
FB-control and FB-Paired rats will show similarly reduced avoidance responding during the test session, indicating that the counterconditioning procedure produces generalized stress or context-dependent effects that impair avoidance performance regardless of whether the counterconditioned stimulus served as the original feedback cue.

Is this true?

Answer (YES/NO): NO